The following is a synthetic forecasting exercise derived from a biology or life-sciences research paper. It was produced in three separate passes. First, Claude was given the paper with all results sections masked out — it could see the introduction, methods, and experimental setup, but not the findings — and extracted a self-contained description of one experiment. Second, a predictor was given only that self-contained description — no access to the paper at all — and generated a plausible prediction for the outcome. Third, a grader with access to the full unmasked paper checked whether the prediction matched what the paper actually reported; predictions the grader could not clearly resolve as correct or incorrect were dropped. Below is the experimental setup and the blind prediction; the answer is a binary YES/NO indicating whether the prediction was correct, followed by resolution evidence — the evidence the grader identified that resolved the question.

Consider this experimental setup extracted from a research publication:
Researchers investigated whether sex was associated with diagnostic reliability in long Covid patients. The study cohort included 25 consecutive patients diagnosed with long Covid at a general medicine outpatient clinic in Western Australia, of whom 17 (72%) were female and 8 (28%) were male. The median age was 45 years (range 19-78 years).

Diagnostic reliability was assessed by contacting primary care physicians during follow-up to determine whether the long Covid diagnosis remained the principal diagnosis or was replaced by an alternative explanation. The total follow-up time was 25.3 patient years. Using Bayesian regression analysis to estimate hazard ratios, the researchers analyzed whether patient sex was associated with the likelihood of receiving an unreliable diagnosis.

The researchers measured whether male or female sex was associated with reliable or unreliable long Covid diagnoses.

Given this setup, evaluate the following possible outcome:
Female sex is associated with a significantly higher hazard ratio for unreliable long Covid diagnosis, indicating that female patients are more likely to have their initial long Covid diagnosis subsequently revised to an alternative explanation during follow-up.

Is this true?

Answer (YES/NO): NO